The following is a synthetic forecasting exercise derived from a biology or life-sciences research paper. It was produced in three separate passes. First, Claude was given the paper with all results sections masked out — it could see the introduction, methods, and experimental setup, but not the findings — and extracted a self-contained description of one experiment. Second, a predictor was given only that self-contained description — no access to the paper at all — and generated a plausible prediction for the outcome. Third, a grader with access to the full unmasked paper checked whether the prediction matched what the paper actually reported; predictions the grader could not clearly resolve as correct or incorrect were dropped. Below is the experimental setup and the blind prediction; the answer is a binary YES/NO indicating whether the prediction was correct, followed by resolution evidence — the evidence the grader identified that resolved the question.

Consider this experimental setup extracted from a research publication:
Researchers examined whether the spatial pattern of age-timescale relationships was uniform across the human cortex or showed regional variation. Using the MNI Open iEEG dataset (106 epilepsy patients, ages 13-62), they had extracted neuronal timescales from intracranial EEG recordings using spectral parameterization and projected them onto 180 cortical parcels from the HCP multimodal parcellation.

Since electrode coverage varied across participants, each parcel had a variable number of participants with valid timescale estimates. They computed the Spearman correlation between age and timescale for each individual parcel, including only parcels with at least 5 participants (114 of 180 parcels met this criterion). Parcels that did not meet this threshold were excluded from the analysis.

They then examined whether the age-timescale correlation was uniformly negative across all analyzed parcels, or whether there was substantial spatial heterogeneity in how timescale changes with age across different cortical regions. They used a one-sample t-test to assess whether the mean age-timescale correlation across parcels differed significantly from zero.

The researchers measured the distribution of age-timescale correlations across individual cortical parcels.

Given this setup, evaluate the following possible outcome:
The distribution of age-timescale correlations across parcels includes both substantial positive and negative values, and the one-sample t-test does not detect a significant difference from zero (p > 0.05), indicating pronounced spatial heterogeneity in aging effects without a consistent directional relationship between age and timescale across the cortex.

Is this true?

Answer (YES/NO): NO